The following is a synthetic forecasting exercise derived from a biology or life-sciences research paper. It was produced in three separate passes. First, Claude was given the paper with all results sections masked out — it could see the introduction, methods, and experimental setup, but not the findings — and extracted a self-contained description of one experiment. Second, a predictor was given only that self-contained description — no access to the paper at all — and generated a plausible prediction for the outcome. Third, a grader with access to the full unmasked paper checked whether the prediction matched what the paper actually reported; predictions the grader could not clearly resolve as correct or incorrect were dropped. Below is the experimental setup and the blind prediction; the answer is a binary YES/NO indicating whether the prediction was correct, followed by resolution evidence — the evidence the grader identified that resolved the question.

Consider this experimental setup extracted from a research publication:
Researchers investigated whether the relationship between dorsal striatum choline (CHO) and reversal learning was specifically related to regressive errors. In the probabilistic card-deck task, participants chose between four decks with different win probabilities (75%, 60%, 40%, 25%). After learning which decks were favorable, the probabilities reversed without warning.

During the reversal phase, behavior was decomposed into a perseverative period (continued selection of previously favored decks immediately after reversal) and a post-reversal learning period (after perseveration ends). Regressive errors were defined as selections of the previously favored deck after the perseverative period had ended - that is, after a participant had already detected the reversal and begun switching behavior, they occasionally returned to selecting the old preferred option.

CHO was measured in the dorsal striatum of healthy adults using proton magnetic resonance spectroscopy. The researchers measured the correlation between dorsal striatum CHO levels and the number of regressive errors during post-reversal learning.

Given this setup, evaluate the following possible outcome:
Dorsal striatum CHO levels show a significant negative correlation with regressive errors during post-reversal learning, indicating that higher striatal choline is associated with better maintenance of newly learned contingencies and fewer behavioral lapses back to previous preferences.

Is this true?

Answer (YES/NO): NO